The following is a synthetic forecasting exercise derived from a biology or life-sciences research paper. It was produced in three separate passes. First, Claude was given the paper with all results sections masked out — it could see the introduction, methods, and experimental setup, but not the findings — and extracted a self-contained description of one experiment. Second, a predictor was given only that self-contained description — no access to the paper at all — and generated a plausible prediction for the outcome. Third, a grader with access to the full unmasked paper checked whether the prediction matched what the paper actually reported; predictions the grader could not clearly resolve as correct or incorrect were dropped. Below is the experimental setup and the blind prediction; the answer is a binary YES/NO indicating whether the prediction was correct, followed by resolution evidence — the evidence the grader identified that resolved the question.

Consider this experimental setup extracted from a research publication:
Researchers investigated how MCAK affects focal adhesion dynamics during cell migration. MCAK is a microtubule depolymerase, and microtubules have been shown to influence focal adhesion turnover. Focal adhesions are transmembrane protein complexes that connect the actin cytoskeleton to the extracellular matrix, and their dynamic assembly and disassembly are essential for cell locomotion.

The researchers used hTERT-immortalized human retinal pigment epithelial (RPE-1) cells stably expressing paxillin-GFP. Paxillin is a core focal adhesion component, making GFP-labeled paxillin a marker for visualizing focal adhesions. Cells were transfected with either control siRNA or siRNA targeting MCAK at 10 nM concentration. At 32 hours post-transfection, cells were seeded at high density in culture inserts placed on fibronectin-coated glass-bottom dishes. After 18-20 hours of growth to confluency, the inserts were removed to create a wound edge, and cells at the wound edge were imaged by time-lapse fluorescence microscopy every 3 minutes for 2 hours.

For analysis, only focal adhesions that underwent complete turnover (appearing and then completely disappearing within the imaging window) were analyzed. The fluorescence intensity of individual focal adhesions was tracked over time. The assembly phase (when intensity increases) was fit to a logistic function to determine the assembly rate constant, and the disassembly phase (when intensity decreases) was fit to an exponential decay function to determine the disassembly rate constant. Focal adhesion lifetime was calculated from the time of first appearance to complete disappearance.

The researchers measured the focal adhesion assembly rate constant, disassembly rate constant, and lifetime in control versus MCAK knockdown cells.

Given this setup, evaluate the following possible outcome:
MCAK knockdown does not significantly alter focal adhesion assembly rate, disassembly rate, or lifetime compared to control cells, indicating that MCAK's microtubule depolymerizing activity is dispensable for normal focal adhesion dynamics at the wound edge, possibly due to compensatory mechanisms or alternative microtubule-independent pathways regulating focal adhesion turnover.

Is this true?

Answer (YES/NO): NO